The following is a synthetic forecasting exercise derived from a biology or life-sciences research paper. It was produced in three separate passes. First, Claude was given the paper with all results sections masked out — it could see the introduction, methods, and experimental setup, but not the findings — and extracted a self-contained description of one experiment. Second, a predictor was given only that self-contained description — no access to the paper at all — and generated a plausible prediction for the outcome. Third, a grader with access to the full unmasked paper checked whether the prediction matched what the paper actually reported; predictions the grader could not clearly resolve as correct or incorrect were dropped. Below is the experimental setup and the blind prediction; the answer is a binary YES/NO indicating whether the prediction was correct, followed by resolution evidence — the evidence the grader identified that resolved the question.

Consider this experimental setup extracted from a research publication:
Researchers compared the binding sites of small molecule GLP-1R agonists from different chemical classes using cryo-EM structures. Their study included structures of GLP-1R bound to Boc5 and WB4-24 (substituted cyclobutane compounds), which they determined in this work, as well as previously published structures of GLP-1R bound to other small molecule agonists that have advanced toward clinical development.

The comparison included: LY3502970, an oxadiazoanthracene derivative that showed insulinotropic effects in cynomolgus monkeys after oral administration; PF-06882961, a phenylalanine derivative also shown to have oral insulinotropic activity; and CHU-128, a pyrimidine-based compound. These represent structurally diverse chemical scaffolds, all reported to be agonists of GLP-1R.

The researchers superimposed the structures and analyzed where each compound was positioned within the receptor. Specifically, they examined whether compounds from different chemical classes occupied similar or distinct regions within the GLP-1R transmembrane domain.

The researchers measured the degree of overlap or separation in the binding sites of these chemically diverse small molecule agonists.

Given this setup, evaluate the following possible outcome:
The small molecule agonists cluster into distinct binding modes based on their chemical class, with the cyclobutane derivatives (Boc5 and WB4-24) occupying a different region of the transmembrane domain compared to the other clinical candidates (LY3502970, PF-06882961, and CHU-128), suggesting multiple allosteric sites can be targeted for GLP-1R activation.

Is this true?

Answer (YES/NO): NO